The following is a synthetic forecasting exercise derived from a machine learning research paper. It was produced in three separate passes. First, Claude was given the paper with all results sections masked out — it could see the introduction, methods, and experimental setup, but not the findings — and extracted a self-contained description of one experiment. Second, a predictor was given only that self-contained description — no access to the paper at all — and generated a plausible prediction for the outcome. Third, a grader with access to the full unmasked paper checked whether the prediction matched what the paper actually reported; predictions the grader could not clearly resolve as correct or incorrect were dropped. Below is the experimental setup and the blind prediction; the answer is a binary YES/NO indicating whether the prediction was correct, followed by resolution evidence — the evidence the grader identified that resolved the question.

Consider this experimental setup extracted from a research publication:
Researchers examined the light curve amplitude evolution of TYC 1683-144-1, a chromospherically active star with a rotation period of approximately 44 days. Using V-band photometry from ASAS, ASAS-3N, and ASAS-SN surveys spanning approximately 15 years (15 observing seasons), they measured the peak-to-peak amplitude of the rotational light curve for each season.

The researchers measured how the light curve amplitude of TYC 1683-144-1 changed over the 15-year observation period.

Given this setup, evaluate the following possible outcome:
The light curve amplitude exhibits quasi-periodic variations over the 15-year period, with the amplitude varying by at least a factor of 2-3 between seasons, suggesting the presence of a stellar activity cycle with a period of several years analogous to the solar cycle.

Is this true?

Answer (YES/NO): NO